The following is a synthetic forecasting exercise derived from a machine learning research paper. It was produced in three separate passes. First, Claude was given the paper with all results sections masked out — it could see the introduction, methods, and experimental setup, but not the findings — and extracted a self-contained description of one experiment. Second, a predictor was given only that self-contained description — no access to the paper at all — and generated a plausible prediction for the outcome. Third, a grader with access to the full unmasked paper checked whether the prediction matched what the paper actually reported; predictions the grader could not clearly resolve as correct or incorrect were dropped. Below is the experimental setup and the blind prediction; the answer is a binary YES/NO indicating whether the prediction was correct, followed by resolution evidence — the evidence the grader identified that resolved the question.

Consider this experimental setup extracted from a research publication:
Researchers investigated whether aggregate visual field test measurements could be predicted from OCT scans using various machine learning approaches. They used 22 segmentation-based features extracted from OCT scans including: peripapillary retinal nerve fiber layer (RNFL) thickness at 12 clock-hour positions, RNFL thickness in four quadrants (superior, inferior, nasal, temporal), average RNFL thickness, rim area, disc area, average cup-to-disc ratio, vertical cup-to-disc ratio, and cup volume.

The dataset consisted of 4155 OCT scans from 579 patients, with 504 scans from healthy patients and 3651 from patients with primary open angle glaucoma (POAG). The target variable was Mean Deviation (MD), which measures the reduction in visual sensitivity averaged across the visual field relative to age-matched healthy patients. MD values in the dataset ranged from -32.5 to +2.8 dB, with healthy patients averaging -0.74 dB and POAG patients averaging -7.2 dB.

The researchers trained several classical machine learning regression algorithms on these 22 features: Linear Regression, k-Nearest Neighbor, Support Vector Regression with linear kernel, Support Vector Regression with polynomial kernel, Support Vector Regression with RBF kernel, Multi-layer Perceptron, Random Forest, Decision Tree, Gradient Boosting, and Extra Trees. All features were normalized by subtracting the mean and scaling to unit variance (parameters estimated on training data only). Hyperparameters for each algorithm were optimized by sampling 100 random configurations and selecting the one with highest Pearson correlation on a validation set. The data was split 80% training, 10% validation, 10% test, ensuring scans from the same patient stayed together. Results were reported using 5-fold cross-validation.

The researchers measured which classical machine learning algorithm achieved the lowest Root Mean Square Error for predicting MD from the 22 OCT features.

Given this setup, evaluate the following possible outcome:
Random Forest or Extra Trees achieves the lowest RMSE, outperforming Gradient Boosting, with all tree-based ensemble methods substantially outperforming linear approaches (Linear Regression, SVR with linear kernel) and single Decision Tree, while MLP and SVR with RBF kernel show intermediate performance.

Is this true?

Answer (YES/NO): NO